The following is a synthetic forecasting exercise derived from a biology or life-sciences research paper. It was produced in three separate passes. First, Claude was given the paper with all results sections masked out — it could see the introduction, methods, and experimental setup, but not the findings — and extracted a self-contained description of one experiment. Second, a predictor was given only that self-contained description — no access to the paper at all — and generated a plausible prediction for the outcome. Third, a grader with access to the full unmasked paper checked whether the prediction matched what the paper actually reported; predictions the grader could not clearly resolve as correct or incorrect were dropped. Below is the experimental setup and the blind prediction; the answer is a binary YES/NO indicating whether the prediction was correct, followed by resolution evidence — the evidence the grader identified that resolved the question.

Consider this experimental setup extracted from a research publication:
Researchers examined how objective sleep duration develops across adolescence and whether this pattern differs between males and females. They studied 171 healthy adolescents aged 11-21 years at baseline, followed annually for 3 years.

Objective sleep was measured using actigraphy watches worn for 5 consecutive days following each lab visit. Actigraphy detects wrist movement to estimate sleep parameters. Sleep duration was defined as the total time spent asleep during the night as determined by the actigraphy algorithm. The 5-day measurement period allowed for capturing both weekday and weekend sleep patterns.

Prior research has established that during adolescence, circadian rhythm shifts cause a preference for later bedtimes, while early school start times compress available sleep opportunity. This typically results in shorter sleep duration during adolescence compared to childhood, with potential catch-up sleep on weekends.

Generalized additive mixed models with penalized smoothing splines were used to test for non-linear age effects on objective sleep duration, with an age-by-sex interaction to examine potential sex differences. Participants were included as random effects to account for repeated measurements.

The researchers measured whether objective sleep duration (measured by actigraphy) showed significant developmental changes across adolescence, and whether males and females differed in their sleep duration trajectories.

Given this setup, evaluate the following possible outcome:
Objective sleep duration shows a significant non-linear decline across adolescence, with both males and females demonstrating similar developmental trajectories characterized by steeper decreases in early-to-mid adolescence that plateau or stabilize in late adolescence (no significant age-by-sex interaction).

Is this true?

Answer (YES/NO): NO